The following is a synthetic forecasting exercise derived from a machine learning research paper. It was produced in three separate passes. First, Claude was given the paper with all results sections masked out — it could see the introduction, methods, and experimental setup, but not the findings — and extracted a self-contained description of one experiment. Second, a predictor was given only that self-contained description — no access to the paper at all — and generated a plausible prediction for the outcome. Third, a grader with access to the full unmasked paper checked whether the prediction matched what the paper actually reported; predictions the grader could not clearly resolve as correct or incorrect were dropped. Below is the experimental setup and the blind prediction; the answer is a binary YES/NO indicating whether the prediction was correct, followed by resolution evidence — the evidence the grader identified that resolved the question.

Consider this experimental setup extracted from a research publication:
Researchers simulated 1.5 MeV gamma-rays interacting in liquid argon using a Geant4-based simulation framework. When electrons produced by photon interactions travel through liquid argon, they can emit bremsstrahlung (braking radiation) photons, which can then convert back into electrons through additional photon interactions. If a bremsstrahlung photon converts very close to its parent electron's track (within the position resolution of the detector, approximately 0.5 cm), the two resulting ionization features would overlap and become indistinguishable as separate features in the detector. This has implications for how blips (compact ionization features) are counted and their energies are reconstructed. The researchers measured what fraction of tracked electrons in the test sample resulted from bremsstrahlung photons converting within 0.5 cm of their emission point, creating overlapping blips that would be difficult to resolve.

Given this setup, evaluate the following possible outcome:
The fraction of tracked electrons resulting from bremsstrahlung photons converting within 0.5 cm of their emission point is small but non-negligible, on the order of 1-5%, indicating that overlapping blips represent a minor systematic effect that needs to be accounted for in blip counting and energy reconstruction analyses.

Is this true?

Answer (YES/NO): NO